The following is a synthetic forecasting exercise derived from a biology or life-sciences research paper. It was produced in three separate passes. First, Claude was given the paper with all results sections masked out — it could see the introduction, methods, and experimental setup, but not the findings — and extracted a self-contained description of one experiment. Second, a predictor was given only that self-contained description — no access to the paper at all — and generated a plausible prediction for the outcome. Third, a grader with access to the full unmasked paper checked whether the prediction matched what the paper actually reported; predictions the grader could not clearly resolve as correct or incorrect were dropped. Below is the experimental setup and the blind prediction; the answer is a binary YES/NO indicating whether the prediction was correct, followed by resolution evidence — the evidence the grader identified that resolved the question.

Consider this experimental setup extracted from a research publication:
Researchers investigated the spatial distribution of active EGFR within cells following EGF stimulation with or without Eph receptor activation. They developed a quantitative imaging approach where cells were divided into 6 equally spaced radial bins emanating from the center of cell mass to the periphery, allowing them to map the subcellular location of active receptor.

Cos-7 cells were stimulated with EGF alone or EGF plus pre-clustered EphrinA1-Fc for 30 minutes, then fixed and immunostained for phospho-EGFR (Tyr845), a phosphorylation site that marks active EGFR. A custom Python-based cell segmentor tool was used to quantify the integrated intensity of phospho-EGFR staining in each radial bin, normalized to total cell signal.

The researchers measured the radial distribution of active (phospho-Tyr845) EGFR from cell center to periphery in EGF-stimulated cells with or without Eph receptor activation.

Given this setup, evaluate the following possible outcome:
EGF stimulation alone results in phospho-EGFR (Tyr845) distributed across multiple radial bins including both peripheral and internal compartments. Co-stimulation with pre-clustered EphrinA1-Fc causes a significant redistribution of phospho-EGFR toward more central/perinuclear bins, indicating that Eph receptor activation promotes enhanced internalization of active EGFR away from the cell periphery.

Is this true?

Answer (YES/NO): NO